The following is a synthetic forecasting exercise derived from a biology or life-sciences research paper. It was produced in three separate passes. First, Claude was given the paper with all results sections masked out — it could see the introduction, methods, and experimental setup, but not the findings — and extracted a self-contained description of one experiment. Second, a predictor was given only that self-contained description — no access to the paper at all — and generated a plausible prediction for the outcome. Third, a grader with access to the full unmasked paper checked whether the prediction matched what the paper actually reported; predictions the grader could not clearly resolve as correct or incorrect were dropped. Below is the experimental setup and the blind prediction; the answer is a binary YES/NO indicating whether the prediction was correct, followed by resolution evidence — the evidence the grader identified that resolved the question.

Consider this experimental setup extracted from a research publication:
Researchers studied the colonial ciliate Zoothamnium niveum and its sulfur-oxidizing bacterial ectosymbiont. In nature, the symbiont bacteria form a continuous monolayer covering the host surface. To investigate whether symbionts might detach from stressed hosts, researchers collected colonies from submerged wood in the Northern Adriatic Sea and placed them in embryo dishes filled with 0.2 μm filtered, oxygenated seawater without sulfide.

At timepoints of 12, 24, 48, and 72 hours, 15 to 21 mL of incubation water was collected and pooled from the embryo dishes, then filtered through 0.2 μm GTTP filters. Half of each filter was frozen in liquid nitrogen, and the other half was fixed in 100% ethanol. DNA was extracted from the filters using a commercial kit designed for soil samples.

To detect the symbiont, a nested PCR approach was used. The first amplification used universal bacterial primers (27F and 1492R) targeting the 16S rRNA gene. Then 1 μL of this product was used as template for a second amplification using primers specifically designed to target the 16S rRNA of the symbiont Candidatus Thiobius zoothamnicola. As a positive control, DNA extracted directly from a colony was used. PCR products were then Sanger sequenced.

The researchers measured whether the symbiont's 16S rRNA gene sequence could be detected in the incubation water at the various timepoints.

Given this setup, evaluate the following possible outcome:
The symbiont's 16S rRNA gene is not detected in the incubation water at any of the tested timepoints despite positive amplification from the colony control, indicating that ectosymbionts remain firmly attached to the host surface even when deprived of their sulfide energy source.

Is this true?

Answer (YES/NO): NO